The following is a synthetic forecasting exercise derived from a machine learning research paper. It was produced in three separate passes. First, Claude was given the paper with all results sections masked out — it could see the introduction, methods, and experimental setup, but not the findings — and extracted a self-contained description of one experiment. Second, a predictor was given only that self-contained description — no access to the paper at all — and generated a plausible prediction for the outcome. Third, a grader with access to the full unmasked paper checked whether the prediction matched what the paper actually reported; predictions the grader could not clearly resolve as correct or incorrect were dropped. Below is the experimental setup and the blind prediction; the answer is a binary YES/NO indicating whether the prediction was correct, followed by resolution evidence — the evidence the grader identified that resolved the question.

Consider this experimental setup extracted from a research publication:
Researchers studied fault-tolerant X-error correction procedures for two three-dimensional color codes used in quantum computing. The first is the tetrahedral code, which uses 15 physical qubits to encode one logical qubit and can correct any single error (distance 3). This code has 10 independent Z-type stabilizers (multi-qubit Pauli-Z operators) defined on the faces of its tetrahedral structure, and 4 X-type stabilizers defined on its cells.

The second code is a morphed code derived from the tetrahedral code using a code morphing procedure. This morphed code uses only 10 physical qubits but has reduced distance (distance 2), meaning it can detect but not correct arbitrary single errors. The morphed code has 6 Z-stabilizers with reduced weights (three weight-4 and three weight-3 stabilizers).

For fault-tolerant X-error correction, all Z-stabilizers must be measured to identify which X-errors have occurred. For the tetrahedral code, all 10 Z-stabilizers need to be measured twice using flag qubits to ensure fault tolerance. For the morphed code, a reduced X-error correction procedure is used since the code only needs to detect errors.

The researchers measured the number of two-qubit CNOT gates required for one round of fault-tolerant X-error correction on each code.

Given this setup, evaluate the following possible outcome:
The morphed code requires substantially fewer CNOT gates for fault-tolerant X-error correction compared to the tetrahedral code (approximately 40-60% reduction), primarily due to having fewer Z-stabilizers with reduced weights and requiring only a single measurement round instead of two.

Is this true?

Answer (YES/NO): NO